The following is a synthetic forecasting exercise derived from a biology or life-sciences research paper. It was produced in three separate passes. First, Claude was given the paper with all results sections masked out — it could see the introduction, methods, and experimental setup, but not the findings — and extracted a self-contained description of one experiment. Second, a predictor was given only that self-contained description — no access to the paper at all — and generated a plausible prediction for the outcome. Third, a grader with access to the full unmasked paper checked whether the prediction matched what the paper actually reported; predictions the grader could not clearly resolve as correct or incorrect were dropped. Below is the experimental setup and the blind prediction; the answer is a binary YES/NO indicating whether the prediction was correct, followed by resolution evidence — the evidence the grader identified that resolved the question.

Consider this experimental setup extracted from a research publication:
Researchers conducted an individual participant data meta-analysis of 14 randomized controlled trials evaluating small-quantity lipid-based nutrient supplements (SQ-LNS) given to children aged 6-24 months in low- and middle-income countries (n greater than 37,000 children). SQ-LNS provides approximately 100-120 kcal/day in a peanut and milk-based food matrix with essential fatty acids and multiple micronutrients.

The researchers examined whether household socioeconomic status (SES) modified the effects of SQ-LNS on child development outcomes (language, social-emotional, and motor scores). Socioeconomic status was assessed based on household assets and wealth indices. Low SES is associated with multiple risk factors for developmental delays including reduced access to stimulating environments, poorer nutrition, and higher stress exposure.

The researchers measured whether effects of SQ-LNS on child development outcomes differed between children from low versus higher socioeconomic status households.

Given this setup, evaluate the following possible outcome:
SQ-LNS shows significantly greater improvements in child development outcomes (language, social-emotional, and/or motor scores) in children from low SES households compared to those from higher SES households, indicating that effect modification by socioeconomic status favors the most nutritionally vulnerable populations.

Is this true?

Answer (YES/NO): YES